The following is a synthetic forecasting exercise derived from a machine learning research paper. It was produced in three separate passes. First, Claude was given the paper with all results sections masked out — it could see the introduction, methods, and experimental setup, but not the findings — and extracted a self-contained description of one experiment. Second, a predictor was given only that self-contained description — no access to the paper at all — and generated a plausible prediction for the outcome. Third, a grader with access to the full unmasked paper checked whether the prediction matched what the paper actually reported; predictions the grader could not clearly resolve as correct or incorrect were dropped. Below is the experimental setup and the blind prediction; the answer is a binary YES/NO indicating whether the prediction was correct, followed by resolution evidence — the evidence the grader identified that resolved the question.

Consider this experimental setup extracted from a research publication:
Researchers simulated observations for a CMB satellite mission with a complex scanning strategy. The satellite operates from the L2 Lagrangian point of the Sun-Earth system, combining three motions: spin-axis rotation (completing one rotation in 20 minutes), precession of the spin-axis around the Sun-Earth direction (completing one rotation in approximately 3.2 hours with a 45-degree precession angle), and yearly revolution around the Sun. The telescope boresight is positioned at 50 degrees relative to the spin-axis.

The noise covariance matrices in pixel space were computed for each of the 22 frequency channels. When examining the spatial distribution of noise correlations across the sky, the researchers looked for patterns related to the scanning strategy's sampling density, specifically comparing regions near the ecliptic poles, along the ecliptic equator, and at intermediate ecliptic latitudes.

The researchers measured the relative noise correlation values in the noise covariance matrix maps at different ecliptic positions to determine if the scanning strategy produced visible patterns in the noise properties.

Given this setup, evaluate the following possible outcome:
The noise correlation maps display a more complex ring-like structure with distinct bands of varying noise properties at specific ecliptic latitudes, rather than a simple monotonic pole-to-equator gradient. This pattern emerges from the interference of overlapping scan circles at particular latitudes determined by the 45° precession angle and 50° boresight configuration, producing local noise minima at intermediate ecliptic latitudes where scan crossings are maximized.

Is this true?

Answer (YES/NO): NO